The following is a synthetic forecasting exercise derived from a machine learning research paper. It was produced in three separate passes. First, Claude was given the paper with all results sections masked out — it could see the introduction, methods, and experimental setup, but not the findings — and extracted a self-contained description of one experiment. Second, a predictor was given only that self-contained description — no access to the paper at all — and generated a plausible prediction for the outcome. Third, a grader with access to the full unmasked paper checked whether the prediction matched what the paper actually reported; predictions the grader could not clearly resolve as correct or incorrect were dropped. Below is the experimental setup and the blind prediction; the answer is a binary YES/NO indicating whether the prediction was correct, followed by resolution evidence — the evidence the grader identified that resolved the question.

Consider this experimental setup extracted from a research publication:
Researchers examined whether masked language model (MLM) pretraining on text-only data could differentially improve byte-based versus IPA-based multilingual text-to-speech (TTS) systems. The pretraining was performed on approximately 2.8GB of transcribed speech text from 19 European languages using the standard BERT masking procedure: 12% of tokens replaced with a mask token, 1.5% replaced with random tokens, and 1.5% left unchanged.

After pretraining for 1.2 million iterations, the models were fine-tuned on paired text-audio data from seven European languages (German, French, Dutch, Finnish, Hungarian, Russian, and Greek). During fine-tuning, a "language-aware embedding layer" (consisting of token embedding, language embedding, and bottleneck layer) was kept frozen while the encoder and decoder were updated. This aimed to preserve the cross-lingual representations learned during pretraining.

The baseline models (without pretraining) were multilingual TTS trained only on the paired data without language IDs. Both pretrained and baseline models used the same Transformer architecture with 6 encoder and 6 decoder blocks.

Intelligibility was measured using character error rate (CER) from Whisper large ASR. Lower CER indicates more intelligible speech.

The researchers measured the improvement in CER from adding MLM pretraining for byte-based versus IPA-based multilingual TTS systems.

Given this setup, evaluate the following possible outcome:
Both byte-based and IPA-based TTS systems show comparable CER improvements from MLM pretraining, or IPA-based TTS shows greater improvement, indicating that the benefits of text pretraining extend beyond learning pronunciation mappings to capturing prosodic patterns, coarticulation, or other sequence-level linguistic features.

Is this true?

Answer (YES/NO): NO